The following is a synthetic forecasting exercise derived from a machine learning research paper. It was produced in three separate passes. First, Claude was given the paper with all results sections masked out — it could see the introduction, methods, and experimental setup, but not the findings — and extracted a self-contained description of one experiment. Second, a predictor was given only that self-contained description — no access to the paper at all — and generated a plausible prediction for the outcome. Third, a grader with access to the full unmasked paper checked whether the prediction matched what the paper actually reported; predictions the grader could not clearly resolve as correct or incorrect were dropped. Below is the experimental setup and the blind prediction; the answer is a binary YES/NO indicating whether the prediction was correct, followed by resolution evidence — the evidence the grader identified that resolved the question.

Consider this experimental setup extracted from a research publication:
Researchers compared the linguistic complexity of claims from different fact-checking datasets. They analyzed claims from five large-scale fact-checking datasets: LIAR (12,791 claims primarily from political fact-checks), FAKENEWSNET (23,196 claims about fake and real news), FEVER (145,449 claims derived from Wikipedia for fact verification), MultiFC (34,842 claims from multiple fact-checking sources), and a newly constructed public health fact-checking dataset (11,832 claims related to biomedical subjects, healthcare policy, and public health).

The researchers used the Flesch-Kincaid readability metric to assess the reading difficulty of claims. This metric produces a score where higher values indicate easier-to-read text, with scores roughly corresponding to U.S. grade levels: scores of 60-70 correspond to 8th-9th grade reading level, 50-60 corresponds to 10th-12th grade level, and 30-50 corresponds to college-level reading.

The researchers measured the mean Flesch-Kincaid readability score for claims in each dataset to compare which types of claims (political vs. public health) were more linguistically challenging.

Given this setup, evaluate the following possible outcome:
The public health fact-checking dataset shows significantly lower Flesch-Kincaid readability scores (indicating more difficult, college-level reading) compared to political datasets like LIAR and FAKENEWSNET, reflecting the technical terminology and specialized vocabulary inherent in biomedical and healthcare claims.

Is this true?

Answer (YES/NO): NO